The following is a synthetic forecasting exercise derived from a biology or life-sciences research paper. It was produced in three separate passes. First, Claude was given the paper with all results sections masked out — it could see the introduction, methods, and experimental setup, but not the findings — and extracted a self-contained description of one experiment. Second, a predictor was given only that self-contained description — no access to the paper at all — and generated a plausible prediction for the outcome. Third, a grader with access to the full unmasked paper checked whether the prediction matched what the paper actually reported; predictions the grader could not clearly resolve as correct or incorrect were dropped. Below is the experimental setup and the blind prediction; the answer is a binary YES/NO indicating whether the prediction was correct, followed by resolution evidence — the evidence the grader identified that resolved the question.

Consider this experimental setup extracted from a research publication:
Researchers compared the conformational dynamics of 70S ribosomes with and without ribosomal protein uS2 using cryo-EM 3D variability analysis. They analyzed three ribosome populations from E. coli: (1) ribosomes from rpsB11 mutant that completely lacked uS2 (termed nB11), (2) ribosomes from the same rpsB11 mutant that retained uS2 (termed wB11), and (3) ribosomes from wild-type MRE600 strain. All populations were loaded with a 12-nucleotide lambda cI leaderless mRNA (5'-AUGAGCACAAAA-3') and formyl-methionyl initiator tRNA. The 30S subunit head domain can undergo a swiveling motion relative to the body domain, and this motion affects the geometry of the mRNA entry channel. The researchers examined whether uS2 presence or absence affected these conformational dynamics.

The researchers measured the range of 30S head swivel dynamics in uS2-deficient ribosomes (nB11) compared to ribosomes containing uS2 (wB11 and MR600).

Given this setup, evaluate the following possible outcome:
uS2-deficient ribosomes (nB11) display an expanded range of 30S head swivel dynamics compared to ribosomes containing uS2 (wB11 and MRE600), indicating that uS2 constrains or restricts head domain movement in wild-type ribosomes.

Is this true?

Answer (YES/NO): YES